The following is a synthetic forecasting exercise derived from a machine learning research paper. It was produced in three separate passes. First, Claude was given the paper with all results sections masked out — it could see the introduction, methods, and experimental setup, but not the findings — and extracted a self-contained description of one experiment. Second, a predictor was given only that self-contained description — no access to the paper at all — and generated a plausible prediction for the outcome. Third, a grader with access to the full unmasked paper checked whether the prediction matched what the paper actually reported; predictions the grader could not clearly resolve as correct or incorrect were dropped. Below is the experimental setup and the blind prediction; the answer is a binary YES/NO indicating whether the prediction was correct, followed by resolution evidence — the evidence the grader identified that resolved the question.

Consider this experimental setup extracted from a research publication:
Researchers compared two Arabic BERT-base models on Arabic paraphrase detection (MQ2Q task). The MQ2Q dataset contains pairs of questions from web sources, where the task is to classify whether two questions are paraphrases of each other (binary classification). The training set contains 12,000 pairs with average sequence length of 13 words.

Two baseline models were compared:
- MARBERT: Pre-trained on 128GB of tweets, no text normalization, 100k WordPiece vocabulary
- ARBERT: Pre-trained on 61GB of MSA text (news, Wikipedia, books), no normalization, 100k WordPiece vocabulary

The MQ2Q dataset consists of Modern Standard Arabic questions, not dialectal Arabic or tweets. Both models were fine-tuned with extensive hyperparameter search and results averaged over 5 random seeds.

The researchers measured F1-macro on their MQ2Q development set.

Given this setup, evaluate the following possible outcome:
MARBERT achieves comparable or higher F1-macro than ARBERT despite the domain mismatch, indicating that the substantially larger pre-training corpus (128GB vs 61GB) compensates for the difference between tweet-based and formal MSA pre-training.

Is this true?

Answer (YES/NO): NO